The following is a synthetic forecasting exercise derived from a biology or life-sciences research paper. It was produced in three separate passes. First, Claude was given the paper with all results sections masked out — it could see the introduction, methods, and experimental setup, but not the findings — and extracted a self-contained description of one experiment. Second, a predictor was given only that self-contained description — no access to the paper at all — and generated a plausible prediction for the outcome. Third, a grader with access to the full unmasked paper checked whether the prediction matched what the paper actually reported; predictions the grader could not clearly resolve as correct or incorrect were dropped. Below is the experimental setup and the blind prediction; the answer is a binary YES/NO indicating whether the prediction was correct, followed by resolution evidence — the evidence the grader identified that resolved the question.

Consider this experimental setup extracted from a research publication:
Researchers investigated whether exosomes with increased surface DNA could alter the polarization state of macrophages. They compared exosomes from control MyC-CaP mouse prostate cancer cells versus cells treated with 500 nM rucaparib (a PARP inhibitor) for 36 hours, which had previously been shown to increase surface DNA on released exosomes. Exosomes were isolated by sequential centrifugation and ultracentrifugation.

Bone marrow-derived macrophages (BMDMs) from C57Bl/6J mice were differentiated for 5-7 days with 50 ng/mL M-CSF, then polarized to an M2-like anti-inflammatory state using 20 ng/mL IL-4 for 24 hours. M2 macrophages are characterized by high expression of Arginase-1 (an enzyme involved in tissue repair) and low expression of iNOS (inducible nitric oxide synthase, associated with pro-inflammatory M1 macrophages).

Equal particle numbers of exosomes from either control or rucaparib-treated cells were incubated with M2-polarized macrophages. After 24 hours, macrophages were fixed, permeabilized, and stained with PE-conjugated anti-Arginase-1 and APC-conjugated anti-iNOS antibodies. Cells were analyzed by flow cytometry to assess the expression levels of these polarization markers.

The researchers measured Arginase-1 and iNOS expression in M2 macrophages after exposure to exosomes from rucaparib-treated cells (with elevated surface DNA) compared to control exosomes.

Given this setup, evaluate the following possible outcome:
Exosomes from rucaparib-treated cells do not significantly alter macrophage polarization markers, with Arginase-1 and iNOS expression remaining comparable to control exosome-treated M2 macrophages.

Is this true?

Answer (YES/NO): NO